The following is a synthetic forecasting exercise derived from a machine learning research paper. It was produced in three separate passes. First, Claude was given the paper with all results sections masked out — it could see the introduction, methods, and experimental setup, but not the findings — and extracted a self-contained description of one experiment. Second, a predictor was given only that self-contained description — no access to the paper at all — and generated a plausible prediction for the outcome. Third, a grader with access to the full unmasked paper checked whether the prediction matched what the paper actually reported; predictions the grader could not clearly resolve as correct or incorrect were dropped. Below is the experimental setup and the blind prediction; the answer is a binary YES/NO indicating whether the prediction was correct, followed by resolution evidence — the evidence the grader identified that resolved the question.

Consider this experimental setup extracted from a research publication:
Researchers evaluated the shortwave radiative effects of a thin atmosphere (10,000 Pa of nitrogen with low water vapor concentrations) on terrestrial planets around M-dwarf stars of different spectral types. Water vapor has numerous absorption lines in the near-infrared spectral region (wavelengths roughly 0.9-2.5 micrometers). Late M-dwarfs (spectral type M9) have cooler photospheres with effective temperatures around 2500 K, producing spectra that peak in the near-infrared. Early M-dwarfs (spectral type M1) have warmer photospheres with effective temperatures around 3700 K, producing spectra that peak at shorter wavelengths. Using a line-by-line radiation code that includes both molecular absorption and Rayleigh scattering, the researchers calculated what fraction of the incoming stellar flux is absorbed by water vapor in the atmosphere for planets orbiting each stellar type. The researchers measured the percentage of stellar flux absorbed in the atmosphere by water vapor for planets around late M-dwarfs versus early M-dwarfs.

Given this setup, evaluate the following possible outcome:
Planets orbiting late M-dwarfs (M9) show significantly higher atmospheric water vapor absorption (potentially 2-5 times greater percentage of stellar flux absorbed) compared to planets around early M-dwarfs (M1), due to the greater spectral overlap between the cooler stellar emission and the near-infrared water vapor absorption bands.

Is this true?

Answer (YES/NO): NO